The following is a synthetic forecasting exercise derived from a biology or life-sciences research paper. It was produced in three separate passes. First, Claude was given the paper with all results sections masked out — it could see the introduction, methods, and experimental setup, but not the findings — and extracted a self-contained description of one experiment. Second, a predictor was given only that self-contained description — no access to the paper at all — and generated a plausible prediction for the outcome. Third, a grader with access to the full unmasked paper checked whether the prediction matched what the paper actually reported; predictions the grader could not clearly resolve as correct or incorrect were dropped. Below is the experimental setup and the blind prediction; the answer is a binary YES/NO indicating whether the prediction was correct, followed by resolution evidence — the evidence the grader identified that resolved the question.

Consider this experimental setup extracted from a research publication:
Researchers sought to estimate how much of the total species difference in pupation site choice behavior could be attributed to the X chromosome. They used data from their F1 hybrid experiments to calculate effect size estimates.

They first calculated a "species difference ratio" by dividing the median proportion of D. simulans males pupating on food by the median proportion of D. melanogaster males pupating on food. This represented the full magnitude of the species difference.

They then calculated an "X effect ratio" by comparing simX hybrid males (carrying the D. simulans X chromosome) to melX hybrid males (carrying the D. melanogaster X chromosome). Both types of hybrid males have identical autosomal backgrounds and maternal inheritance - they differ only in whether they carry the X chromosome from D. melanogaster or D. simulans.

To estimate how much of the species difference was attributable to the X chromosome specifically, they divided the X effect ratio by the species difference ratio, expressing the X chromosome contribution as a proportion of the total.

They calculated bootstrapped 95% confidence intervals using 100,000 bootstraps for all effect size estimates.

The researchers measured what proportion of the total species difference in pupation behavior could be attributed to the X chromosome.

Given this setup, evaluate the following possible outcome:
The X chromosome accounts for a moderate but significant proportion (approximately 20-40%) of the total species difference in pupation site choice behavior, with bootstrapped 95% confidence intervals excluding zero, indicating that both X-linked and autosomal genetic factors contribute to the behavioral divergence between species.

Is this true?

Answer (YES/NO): NO